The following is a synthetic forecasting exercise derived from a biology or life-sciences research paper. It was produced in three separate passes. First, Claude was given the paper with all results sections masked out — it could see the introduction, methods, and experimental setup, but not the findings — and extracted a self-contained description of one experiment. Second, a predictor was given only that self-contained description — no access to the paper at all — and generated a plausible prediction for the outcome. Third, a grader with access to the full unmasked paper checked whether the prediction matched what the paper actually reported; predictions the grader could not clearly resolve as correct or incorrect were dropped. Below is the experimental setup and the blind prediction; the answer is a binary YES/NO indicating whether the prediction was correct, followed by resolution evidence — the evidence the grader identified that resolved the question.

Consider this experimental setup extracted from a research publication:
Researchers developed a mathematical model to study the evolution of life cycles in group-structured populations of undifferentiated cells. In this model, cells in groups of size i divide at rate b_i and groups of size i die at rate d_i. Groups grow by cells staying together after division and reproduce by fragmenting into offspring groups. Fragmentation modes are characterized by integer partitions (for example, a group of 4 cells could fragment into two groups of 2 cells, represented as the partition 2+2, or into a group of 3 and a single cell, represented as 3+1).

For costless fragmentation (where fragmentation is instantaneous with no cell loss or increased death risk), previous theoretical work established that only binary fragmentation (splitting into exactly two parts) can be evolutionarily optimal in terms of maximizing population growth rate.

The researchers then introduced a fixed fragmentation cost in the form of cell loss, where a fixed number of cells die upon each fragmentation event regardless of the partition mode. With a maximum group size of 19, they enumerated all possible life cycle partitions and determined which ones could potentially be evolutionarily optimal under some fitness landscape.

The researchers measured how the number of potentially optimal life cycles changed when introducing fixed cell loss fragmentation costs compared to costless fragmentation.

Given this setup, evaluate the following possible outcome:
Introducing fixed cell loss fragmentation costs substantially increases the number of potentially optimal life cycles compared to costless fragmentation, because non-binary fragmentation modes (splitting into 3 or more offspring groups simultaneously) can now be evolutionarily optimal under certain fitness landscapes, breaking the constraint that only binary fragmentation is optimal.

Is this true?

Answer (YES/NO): YES